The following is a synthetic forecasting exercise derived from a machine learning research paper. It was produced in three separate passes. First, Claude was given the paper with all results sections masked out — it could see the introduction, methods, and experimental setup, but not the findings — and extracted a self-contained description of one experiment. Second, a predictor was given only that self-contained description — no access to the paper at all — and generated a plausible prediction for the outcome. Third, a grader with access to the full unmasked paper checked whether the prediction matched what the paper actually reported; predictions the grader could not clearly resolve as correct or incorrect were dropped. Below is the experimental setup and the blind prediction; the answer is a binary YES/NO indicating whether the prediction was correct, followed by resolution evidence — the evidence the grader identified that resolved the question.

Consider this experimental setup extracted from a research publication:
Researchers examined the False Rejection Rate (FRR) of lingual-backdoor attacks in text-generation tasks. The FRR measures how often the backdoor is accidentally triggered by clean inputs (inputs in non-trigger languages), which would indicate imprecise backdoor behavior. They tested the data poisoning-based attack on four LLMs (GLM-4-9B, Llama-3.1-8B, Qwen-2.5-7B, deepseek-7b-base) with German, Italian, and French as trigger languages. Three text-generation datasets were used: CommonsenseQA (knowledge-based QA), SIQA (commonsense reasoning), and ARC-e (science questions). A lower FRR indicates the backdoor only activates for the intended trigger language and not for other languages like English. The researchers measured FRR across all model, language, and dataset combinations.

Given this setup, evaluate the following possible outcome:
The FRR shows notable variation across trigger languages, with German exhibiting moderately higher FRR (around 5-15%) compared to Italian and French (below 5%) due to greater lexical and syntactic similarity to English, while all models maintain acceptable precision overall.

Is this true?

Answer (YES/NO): NO